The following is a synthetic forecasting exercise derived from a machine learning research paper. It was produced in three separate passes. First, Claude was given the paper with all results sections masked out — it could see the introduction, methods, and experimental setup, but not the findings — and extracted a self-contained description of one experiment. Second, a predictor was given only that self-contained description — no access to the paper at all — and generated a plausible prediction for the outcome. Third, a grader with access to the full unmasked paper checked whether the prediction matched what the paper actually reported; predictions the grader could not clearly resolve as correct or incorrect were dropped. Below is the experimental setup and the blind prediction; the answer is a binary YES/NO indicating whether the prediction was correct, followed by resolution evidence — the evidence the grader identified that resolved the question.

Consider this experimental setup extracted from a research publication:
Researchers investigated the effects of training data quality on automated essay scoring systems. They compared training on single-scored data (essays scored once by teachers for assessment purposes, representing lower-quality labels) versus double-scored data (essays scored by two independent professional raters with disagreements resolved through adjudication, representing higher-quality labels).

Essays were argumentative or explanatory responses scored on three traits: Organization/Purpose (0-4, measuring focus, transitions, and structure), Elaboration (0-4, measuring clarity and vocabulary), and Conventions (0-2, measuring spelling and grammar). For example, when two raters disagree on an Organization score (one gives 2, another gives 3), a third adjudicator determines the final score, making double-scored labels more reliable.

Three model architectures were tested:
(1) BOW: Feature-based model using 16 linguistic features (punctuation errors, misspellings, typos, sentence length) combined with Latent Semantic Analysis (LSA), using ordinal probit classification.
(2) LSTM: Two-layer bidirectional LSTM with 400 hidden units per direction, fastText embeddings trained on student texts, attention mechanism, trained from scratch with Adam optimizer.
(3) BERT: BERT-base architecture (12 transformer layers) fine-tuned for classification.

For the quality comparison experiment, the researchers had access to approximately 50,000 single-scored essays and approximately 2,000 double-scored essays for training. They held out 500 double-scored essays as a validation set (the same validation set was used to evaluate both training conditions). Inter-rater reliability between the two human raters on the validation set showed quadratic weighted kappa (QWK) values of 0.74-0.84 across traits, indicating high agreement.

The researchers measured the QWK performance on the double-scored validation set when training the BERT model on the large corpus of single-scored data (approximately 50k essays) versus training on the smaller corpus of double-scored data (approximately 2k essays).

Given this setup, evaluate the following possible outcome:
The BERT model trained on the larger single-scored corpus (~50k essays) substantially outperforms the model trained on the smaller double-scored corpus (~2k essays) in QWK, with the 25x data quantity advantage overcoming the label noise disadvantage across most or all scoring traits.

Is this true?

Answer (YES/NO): NO